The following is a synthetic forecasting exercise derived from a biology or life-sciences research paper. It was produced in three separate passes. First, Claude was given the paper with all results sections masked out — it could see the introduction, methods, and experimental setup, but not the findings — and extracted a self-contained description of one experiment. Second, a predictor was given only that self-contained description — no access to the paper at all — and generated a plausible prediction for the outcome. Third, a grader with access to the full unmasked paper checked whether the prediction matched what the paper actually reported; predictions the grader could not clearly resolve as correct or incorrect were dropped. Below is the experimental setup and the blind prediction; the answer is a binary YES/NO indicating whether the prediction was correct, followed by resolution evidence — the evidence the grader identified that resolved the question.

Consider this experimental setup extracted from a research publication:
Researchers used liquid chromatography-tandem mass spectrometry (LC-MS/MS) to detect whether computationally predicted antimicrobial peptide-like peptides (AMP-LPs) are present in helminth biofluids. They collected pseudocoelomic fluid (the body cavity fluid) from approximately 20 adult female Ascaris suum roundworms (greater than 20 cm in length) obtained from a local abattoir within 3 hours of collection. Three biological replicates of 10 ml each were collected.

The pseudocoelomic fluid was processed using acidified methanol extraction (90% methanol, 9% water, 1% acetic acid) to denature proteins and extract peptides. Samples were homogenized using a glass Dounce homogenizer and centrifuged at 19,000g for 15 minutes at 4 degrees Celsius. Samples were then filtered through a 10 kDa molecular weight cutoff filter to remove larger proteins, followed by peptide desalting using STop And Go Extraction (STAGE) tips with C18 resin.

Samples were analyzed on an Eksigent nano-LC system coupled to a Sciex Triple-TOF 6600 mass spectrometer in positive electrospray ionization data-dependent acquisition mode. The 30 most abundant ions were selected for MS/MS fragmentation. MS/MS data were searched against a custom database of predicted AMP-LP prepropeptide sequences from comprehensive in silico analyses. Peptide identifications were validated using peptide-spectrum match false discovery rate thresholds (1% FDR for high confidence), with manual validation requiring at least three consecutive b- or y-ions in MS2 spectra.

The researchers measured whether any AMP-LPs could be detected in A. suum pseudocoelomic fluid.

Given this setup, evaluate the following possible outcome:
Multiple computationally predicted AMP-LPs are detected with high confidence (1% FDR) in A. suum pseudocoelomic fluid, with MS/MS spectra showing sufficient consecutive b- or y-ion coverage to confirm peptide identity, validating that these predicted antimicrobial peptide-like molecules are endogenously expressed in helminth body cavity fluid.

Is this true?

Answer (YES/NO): YES